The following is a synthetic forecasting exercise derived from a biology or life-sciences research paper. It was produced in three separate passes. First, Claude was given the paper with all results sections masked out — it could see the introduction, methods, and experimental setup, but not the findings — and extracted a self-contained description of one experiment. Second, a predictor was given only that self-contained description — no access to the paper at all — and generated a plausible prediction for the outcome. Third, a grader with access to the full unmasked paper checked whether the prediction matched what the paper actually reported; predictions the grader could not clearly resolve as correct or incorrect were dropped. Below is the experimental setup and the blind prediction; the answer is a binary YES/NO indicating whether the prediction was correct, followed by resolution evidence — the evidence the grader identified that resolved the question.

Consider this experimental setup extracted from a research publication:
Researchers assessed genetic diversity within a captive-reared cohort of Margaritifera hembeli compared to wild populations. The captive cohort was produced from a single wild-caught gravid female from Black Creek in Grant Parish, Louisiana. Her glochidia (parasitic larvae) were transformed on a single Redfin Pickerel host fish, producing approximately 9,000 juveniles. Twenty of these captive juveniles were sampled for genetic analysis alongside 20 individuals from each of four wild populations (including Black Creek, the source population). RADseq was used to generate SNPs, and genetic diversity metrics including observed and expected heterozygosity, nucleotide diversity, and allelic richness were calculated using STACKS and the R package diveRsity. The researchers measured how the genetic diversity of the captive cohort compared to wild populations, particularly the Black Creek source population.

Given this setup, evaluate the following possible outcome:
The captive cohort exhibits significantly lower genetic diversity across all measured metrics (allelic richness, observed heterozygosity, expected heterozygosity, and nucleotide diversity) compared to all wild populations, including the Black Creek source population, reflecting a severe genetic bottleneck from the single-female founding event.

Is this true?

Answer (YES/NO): NO